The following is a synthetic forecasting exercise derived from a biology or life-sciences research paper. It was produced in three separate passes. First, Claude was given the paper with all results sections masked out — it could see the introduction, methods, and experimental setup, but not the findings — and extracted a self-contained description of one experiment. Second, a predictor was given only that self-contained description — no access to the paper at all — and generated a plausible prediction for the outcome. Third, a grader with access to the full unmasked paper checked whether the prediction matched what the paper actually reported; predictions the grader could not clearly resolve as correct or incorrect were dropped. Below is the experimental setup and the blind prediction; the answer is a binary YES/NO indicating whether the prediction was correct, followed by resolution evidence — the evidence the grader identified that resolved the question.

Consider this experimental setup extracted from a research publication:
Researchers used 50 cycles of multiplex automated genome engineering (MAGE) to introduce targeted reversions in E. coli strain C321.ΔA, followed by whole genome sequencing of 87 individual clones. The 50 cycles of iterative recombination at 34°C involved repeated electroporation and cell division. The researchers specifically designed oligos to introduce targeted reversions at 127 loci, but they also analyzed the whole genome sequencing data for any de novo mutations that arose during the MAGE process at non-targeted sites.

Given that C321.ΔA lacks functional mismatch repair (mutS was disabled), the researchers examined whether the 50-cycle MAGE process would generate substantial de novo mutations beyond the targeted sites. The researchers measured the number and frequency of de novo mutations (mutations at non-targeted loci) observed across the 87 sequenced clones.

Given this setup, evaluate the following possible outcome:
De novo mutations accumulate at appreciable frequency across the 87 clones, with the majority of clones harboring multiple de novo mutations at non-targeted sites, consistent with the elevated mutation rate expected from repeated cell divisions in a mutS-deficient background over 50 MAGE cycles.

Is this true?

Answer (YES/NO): YES